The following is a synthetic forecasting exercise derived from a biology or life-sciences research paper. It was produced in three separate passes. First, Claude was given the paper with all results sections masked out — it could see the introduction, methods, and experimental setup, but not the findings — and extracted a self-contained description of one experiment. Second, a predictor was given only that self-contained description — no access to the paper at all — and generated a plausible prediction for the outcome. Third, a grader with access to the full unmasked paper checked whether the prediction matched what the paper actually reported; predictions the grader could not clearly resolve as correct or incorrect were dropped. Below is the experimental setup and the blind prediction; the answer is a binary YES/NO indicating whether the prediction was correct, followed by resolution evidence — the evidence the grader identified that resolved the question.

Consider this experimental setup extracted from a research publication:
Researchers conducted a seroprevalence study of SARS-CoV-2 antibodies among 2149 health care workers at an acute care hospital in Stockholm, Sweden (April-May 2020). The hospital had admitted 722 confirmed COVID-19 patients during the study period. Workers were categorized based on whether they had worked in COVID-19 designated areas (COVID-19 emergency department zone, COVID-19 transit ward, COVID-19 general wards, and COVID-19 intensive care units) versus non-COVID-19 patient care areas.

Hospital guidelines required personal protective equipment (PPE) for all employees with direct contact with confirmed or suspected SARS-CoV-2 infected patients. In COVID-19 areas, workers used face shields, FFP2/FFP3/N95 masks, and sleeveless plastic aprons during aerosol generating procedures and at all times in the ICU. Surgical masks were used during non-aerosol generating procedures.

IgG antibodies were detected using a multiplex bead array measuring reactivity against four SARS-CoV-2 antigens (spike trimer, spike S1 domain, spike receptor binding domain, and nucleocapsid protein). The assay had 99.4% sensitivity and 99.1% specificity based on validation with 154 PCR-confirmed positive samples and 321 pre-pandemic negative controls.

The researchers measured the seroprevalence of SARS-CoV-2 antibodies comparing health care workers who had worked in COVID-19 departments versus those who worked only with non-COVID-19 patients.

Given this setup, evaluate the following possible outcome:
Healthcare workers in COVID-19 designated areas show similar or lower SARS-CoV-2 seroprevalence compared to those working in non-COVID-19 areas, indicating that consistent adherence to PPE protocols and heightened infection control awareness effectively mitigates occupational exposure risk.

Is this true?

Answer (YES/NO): NO